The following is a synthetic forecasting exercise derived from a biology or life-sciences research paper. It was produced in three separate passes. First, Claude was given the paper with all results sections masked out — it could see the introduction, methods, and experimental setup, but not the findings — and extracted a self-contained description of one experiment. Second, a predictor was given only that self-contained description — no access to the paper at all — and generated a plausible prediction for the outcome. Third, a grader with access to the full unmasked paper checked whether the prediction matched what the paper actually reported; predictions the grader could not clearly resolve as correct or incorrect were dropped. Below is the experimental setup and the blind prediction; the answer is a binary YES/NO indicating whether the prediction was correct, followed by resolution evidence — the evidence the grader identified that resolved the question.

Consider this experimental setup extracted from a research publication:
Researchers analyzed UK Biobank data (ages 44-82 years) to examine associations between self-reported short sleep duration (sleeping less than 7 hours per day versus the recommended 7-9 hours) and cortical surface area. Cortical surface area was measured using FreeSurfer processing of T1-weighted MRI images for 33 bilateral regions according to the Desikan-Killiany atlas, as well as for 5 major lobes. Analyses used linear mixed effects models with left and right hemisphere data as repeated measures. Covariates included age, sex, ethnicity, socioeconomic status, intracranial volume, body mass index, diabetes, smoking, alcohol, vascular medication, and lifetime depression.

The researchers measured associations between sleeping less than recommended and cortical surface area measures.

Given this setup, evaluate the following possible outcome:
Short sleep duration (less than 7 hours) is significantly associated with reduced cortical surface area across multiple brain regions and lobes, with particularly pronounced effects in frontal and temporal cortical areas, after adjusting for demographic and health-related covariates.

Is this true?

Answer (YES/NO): NO